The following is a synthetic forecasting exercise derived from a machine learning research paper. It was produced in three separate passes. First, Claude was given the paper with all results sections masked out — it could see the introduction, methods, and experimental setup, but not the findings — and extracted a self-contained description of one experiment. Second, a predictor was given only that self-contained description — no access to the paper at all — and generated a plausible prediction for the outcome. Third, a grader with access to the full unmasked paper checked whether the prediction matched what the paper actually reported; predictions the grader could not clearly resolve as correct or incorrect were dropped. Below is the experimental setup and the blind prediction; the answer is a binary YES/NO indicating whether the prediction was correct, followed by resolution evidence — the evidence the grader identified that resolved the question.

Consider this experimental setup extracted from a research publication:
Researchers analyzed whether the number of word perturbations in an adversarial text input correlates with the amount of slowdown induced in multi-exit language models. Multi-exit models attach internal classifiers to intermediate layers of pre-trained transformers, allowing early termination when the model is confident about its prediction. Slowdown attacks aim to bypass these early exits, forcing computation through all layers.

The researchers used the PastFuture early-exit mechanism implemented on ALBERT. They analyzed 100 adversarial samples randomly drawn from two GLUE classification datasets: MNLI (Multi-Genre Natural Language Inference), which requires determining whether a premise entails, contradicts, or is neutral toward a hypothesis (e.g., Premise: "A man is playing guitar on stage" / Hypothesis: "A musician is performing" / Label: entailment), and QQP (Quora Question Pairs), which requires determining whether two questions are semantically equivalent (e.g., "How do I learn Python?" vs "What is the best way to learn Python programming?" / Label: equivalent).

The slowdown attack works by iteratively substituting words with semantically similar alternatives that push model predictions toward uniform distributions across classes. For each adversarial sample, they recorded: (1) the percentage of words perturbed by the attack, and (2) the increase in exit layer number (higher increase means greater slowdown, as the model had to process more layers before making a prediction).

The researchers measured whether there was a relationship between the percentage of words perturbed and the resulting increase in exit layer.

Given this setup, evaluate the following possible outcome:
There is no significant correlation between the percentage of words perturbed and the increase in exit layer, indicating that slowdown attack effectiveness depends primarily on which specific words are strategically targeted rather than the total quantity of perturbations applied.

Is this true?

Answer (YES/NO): YES